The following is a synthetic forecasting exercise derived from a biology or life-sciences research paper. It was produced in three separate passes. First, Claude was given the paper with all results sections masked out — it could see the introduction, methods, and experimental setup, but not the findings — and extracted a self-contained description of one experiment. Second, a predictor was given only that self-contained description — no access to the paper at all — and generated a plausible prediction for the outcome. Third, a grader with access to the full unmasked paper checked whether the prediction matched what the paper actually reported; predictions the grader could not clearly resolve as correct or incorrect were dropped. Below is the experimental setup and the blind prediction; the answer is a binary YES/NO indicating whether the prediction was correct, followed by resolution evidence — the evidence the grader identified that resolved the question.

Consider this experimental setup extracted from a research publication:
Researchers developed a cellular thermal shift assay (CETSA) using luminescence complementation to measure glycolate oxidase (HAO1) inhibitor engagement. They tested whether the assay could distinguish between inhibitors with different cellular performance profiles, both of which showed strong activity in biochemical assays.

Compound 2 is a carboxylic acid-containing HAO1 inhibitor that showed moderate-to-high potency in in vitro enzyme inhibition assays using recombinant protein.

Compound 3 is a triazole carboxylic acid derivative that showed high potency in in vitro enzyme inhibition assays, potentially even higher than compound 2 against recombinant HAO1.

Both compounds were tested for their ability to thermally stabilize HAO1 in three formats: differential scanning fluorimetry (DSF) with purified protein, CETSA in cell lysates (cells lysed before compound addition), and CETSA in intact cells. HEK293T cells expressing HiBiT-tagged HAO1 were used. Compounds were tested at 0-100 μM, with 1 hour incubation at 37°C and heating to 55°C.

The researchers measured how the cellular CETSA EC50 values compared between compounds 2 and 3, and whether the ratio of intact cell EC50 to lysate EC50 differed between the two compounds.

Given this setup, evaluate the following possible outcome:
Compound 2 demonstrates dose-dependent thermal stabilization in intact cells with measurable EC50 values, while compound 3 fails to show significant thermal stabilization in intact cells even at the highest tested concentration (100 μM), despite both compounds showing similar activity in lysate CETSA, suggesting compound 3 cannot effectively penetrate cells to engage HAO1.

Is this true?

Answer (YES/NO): NO